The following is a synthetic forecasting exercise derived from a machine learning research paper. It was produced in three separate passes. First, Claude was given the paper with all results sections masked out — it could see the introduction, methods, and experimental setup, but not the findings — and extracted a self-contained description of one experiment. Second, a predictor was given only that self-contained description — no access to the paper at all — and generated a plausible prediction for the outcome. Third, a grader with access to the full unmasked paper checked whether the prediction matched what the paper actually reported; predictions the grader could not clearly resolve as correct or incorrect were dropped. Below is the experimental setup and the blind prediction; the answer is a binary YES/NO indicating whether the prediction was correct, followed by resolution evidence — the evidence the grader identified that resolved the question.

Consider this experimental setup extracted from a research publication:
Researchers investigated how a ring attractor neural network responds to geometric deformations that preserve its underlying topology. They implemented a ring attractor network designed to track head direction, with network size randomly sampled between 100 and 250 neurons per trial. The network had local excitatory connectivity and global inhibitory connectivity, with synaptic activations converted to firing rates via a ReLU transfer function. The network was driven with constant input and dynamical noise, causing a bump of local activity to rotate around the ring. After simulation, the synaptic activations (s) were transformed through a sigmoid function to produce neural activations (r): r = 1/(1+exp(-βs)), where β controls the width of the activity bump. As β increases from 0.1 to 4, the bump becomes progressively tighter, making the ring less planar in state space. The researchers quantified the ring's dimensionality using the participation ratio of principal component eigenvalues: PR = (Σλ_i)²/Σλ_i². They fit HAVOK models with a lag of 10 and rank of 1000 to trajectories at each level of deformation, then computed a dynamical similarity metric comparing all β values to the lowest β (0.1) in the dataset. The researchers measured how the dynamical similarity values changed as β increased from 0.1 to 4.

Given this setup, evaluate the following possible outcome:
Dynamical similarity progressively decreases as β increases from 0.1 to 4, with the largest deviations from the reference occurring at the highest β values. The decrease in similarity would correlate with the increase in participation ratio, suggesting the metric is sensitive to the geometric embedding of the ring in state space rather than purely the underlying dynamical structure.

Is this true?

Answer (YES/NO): NO